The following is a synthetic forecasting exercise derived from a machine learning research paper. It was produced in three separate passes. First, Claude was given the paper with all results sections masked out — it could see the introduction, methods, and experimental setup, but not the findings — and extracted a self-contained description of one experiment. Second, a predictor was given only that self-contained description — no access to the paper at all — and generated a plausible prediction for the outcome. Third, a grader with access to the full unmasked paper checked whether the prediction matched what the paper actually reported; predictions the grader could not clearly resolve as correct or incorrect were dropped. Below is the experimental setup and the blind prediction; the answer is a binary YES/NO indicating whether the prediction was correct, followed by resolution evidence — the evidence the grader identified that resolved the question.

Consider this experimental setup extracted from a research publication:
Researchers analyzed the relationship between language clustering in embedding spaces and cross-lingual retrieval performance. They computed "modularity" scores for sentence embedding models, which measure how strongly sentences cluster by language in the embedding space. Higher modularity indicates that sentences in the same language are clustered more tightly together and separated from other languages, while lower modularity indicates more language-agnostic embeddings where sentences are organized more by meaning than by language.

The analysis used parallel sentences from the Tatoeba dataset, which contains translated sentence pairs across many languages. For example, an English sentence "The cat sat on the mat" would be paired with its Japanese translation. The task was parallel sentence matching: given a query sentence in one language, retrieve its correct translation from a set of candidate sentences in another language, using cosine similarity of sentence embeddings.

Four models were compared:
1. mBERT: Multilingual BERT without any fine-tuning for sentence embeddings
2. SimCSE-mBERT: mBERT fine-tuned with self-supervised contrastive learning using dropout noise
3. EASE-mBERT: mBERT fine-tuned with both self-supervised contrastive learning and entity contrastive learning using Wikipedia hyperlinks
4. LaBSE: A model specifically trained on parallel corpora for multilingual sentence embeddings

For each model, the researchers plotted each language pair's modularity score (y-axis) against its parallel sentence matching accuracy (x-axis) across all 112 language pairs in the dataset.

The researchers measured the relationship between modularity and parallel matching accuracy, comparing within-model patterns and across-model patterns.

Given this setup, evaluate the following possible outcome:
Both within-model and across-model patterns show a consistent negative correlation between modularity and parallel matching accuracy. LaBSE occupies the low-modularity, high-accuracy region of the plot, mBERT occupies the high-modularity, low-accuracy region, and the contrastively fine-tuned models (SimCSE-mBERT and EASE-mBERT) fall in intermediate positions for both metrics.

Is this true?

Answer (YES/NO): NO